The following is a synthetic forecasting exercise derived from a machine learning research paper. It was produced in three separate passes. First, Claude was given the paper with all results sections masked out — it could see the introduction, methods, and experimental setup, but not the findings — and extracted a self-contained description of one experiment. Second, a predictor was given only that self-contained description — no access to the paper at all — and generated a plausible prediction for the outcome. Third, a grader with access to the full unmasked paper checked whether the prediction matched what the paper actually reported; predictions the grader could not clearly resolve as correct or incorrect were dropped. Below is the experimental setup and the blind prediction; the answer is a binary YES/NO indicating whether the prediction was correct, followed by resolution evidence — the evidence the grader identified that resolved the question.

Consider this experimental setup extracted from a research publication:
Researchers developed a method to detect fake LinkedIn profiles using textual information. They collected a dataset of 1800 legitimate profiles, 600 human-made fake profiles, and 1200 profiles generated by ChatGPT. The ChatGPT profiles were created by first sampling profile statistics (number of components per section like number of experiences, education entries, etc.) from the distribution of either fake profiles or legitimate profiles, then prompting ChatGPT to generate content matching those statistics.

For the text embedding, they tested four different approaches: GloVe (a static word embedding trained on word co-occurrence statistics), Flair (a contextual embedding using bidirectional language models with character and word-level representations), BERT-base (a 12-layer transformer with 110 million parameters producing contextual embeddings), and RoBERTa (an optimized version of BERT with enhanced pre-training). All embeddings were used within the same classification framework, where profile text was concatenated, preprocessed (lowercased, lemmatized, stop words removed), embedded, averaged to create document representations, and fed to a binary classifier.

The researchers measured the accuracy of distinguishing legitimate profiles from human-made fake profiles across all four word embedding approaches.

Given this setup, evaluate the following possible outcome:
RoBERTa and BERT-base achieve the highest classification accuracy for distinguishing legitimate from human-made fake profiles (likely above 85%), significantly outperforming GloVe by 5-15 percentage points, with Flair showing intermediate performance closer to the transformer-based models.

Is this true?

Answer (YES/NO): NO